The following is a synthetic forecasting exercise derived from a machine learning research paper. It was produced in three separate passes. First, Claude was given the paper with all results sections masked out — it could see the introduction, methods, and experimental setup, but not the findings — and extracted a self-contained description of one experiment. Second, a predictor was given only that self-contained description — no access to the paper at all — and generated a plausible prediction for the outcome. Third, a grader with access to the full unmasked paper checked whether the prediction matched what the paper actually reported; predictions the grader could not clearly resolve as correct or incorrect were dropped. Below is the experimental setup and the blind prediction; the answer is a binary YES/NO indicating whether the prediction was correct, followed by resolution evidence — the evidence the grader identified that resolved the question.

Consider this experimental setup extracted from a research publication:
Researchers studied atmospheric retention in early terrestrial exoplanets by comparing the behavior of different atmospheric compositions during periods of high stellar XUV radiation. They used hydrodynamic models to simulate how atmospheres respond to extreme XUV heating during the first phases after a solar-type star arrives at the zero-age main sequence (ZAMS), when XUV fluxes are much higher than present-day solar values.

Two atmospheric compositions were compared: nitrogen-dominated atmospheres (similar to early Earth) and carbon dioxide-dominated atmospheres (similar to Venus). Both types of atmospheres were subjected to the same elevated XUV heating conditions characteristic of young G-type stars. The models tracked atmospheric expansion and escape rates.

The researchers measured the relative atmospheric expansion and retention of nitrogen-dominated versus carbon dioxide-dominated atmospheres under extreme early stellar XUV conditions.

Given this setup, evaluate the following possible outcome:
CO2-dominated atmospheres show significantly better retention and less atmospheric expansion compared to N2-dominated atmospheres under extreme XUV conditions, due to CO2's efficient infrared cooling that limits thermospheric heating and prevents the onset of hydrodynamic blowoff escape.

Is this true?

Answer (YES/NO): NO